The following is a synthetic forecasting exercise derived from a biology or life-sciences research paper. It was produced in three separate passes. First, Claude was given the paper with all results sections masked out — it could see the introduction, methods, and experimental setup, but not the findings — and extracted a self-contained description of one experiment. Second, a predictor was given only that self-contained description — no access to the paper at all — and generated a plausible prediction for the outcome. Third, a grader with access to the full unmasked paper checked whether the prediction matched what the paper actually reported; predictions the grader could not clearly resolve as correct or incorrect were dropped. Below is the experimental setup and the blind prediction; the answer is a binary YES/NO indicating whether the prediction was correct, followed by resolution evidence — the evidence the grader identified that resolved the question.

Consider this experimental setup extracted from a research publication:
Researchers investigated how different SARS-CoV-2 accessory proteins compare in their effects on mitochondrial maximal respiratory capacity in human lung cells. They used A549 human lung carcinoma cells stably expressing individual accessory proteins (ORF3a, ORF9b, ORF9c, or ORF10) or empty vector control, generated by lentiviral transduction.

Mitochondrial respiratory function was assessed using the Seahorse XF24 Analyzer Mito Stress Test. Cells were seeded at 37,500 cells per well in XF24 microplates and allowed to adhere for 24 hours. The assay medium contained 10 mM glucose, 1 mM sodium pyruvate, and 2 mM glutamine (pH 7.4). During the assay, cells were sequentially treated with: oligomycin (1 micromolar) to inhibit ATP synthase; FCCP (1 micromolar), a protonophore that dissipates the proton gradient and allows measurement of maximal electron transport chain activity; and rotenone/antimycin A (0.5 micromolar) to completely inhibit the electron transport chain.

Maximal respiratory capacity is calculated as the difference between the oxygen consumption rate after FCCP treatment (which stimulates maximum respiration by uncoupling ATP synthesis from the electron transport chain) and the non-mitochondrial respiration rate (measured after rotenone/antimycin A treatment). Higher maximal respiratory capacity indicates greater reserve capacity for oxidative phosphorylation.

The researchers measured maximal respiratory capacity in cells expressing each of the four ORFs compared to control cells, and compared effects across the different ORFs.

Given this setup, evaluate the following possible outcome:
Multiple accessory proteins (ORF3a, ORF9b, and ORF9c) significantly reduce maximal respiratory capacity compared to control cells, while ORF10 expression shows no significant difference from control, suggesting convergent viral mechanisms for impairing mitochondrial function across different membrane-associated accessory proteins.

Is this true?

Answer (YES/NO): NO